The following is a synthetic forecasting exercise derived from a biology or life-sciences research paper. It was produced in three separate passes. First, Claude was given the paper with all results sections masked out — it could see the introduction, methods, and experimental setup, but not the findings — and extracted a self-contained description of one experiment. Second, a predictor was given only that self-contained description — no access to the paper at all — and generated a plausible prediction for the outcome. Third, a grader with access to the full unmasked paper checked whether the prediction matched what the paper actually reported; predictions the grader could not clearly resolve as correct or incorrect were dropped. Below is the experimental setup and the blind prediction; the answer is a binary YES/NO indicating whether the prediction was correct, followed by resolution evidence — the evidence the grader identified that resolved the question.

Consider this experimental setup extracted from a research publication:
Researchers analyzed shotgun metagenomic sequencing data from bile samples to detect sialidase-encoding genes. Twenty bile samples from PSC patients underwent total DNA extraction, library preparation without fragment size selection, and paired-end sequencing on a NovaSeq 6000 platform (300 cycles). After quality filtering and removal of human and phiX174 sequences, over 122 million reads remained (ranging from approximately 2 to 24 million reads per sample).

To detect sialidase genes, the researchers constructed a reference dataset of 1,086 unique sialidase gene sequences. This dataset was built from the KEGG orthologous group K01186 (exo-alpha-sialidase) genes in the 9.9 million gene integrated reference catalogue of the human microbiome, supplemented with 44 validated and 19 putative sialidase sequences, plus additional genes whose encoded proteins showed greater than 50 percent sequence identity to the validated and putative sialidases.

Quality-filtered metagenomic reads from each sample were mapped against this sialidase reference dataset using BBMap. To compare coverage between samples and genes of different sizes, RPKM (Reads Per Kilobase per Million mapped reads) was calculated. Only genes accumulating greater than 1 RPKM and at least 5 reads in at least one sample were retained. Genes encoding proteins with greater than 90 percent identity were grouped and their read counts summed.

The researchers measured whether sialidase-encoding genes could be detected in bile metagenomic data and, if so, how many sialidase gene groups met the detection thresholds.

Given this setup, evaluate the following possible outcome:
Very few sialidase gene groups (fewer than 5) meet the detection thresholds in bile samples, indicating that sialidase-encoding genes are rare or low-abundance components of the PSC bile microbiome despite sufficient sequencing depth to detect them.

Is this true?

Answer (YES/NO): NO